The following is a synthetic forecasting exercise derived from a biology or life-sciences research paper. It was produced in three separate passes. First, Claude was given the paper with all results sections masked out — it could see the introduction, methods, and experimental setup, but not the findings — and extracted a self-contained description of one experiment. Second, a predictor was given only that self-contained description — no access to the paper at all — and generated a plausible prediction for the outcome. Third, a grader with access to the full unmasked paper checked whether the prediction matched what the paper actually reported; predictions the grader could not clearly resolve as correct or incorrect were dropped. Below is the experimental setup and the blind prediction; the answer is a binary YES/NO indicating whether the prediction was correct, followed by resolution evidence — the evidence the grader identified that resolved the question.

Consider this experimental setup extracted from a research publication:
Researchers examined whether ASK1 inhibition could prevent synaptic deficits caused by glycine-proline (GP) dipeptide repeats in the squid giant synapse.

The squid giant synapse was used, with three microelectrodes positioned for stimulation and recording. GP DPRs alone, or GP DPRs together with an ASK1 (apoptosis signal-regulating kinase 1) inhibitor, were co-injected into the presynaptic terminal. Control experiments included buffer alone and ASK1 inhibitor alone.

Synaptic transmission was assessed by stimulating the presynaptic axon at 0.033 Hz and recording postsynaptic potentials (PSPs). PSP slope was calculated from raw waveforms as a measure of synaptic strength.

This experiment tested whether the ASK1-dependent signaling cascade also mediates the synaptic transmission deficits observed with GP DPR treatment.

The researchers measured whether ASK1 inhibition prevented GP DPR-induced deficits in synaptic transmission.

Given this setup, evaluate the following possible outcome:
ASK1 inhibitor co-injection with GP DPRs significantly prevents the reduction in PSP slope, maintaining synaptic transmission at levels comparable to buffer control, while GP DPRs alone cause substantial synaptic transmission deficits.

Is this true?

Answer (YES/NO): YES